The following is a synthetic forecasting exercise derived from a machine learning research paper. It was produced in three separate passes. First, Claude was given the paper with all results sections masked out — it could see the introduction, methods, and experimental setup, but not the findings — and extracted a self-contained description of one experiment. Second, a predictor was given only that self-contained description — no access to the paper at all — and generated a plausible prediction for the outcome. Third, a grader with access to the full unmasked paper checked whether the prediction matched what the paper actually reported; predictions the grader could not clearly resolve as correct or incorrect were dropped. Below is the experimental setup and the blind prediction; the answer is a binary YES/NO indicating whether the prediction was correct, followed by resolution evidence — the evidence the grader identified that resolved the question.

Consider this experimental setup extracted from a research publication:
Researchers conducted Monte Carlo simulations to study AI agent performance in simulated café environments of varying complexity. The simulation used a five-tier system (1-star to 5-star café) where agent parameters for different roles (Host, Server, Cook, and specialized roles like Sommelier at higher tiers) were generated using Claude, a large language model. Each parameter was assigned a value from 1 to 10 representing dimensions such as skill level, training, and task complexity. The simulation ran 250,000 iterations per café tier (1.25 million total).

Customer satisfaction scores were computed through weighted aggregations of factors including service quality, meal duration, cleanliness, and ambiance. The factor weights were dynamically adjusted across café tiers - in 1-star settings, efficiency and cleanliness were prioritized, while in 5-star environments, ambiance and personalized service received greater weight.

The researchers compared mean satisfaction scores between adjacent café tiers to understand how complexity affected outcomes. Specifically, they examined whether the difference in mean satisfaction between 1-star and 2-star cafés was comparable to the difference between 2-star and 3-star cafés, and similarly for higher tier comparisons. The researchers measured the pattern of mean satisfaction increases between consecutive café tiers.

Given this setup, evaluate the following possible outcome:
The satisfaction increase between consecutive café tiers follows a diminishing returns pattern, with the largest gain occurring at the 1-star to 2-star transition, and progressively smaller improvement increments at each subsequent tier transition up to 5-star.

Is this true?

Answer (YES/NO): NO